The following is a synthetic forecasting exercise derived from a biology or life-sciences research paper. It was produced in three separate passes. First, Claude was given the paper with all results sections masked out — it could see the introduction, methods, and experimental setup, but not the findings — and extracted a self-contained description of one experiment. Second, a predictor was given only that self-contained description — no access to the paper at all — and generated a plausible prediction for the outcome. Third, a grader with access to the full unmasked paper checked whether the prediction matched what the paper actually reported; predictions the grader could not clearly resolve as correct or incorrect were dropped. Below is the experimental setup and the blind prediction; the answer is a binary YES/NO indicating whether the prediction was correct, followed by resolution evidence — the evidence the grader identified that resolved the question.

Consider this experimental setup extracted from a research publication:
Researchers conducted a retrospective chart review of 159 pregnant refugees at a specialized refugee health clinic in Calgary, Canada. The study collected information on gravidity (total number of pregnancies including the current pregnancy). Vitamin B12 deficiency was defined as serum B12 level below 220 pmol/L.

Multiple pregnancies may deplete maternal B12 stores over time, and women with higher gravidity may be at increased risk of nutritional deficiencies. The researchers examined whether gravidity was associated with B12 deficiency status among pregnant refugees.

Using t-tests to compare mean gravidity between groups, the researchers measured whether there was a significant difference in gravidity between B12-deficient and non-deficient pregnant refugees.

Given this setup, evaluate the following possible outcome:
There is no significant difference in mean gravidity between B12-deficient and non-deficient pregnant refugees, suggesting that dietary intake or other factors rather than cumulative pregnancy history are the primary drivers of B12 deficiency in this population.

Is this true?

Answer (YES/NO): YES